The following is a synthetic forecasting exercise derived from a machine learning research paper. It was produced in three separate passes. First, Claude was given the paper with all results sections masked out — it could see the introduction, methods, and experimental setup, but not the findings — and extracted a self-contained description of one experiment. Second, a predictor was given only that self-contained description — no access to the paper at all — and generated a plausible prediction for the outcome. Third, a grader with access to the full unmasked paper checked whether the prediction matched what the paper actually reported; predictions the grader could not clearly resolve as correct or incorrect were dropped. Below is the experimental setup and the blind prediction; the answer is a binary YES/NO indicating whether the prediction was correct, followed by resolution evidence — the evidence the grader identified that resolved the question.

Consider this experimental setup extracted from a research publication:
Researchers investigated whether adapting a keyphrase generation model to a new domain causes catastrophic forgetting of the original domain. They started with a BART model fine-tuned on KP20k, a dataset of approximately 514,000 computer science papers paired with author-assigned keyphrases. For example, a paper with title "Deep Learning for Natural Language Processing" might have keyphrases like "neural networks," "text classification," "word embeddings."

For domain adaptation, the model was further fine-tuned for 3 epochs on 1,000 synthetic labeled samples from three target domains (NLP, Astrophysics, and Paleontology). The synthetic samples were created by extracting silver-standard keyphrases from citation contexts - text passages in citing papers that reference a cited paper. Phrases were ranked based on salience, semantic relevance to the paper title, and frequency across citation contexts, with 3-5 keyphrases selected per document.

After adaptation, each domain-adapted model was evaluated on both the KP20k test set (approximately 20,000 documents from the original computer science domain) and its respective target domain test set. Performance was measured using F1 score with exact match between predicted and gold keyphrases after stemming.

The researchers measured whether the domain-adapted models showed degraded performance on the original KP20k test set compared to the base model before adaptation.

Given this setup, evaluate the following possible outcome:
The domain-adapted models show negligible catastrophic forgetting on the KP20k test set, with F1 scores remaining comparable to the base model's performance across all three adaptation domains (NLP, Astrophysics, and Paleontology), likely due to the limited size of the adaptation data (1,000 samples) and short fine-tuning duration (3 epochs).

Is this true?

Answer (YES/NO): YES